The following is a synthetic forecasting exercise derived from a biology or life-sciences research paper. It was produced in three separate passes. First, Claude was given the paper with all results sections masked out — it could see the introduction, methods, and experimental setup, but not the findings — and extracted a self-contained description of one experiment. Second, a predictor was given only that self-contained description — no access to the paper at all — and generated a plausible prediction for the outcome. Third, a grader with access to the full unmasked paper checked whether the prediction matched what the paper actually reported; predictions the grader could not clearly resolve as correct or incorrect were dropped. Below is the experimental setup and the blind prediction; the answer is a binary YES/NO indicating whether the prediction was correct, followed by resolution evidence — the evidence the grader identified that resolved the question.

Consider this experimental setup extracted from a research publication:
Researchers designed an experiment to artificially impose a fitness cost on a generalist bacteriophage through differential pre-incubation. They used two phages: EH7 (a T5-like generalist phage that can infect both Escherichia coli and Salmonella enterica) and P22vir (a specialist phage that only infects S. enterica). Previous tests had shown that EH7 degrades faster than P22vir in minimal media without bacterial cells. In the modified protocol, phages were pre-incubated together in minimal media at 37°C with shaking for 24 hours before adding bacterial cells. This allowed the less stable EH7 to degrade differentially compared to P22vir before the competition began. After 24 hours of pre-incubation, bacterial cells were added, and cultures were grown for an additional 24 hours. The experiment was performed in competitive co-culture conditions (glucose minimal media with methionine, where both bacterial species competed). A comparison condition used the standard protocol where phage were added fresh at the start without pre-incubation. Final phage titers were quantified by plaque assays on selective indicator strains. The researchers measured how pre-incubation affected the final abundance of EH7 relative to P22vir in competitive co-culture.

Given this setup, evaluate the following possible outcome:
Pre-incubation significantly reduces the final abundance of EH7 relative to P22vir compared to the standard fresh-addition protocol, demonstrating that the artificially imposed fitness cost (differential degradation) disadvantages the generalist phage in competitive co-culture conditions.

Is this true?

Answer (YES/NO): NO